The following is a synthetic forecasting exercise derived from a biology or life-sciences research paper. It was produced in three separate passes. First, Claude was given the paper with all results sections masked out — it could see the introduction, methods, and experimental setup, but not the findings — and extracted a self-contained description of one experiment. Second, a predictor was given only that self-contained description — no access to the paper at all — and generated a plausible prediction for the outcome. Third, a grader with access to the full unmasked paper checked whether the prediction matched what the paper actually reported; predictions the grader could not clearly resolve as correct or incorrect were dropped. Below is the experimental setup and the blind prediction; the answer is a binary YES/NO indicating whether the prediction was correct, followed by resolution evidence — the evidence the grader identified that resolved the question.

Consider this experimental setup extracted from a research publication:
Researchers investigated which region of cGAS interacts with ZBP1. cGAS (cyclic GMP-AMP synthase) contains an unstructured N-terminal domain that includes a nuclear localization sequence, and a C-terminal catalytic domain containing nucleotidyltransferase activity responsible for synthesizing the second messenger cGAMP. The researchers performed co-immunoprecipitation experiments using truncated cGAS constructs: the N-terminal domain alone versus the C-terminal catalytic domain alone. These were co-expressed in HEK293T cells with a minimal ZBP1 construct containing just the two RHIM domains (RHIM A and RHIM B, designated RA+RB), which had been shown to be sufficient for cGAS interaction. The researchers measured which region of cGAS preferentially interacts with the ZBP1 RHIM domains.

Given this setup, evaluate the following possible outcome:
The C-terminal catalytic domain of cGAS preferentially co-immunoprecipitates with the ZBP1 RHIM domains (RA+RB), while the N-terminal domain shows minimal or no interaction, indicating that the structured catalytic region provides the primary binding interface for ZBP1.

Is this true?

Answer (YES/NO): NO